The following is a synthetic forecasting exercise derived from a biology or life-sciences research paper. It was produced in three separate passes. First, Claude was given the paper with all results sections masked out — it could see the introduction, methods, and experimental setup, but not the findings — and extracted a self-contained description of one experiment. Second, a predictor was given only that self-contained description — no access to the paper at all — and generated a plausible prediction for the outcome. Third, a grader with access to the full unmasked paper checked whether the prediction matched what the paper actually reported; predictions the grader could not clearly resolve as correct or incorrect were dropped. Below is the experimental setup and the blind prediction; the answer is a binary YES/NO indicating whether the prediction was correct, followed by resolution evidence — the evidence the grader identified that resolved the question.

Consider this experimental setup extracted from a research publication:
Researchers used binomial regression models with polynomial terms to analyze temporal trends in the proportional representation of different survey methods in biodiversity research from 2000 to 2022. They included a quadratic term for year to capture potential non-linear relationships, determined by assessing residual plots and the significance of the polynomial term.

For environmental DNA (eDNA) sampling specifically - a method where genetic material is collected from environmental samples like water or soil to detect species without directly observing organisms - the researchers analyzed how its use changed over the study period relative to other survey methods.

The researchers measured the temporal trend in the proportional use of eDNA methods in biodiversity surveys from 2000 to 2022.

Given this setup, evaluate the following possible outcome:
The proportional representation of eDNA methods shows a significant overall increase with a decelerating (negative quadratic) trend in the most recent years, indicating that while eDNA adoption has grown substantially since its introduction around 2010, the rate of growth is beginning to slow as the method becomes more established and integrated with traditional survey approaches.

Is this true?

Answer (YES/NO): NO